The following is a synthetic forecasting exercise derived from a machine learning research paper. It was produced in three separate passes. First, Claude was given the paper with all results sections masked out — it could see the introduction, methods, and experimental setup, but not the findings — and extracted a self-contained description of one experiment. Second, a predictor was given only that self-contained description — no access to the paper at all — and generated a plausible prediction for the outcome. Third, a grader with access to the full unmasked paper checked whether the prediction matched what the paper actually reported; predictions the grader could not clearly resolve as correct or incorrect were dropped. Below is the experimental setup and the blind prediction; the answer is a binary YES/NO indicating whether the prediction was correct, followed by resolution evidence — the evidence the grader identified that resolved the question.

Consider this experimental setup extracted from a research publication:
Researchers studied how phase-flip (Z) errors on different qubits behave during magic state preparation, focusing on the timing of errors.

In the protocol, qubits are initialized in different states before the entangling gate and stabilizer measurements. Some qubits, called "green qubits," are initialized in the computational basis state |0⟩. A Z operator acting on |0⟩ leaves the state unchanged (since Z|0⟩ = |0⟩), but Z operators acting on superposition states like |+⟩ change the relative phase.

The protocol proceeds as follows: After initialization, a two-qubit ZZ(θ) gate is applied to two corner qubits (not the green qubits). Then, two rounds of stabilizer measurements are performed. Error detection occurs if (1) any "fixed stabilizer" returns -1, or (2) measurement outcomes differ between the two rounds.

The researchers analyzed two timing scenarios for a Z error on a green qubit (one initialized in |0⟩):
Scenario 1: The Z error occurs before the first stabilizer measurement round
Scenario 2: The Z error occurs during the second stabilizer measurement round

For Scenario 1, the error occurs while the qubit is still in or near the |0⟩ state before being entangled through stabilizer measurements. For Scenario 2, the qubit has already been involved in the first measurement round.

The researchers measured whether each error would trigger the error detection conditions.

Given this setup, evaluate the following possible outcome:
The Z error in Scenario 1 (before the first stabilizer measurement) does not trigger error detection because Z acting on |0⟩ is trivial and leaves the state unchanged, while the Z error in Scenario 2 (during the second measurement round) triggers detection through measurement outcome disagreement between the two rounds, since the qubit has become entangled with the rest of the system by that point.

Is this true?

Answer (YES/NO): YES